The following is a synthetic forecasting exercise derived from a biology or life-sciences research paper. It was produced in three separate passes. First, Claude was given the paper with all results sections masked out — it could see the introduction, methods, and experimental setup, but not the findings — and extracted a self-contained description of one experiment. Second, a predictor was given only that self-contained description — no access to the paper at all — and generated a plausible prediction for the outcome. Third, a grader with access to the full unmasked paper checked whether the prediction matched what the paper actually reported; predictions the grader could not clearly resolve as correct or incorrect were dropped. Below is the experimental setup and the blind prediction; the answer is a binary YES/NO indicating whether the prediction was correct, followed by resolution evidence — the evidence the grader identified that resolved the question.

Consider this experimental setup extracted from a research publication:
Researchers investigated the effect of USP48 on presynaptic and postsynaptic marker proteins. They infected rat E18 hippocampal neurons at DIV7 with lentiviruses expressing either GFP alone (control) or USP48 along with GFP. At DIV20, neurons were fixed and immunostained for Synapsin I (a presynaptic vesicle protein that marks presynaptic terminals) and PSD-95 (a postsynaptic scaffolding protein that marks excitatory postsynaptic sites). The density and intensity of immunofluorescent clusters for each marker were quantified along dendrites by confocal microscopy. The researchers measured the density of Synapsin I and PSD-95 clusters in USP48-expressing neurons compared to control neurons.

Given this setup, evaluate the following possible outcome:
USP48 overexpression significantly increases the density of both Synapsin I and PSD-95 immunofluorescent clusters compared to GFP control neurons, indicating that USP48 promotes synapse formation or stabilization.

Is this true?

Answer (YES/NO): NO